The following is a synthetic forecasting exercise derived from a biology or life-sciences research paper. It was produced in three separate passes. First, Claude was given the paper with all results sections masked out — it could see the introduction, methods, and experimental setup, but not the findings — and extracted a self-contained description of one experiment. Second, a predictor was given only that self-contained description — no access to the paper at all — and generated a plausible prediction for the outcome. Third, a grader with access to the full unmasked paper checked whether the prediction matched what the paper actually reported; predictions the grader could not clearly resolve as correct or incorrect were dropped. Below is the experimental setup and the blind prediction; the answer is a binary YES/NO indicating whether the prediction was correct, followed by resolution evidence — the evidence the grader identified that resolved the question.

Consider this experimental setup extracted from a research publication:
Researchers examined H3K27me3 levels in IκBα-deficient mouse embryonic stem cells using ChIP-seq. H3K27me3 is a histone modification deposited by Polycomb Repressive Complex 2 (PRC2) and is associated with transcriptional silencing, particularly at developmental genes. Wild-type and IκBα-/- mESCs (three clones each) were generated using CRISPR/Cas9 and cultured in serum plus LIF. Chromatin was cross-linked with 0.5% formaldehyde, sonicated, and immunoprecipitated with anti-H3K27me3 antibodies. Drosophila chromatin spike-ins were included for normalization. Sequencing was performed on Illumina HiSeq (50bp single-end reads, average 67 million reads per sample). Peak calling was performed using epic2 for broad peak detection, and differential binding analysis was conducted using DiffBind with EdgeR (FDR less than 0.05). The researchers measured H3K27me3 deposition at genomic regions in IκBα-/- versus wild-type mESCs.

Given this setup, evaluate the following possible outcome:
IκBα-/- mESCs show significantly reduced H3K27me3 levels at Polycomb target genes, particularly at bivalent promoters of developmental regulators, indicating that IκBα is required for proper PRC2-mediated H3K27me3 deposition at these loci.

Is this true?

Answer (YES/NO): NO